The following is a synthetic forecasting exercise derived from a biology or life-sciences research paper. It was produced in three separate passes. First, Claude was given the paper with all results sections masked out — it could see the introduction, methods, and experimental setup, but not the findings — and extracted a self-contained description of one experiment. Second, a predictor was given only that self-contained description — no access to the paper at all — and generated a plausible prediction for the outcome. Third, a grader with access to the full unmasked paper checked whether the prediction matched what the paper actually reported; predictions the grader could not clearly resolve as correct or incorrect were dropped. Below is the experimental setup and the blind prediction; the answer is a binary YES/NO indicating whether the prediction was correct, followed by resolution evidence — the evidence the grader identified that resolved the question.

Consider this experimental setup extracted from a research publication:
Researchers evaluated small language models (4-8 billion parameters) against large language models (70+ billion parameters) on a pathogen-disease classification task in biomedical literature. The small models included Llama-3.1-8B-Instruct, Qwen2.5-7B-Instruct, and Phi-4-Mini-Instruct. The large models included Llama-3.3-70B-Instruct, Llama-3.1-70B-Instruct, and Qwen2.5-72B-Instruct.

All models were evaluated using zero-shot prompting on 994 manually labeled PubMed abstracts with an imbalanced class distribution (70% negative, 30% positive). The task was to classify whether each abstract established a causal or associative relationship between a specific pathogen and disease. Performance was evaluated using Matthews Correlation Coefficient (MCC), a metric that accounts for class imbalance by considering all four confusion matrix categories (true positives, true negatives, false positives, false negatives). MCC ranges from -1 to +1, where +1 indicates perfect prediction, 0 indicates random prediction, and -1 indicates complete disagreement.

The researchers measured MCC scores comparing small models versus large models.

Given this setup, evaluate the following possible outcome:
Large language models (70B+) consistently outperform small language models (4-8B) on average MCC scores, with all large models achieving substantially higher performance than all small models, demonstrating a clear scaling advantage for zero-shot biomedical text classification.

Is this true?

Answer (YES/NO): NO